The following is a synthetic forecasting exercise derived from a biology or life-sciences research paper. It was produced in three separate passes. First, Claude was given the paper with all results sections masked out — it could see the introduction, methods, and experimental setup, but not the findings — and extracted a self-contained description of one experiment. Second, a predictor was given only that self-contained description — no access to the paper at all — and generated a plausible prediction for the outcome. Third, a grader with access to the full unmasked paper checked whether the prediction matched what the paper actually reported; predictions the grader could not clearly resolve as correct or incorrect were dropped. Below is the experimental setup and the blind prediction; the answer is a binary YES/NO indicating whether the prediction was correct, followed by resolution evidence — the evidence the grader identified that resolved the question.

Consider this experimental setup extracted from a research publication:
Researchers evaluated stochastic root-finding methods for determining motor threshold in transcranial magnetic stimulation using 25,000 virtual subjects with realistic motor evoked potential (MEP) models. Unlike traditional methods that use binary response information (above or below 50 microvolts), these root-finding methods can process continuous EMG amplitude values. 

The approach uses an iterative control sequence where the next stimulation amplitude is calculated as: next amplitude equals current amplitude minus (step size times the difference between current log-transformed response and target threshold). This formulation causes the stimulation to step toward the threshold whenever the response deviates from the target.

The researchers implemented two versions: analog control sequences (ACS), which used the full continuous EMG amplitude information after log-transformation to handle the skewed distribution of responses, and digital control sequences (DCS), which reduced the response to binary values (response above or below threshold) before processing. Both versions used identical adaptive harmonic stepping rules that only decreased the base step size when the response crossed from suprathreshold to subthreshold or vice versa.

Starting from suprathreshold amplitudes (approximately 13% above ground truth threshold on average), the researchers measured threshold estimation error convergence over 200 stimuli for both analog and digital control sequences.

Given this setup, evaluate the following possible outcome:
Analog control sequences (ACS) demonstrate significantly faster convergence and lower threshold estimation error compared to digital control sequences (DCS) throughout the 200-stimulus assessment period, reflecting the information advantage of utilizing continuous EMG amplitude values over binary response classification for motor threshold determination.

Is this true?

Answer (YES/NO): NO